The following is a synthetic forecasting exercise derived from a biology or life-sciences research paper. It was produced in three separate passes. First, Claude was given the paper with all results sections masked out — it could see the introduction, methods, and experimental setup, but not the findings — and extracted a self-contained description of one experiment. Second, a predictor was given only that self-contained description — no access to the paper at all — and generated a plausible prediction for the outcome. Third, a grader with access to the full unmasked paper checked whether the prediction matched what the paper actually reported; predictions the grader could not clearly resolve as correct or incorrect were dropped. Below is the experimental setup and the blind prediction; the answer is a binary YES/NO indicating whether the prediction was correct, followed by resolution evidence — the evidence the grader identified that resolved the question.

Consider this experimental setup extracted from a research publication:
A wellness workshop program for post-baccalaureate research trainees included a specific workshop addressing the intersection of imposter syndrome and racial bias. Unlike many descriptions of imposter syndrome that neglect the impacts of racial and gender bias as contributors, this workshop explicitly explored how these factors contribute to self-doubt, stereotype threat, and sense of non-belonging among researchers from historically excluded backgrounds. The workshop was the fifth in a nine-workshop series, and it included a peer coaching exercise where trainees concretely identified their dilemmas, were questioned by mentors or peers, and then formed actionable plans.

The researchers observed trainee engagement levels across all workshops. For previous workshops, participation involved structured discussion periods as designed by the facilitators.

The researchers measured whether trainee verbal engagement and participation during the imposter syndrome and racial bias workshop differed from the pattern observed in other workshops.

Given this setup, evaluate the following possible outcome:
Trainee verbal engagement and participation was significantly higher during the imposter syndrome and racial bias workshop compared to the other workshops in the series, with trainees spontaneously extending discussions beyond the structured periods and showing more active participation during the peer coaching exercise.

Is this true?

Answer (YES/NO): NO